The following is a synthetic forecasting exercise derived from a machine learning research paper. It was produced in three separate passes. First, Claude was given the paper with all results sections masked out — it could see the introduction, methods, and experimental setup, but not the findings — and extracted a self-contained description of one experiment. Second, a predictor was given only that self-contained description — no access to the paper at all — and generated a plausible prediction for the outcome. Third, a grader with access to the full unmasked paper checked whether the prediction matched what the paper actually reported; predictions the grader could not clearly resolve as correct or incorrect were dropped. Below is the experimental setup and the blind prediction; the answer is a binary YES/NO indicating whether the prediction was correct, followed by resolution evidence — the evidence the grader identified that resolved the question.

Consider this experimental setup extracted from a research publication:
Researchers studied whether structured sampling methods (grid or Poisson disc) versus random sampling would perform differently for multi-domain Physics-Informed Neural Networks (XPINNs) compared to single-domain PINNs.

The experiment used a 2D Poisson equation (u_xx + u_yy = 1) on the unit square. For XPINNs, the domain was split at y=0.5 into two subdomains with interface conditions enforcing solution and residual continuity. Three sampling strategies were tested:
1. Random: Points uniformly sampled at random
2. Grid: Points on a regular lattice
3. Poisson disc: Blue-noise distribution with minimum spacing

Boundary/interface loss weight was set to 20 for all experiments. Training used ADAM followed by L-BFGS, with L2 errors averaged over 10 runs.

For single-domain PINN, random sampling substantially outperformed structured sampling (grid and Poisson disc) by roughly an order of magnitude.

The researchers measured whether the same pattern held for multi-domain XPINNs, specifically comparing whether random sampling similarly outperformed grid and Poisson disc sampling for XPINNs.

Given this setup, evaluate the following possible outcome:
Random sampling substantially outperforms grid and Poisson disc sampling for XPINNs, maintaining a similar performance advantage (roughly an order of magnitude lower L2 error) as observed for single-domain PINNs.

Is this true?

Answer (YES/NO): NO